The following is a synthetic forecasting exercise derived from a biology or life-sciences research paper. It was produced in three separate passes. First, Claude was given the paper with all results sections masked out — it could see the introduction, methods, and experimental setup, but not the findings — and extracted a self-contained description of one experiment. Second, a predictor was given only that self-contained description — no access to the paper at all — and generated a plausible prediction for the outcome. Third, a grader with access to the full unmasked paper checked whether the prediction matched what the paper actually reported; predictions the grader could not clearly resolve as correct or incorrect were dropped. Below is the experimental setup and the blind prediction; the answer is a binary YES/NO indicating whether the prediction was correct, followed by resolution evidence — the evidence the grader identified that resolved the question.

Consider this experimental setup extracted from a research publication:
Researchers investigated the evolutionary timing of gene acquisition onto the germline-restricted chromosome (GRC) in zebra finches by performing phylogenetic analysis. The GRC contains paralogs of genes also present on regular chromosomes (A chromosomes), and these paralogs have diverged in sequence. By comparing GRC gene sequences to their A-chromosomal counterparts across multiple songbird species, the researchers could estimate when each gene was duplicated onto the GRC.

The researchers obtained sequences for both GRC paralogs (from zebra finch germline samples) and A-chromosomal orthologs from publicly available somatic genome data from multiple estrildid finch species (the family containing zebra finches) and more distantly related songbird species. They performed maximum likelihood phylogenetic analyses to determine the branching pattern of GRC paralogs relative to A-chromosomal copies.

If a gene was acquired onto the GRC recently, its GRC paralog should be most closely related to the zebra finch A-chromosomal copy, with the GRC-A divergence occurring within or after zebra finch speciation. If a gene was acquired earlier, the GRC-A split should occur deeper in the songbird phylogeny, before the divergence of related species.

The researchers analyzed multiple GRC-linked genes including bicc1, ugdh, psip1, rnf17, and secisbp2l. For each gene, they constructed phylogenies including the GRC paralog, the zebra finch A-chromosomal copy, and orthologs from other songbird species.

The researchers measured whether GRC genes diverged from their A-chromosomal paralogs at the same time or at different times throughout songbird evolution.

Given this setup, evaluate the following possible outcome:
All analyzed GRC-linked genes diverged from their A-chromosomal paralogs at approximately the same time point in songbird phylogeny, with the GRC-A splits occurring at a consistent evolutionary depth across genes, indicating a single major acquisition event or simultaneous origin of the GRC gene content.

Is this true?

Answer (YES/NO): NO